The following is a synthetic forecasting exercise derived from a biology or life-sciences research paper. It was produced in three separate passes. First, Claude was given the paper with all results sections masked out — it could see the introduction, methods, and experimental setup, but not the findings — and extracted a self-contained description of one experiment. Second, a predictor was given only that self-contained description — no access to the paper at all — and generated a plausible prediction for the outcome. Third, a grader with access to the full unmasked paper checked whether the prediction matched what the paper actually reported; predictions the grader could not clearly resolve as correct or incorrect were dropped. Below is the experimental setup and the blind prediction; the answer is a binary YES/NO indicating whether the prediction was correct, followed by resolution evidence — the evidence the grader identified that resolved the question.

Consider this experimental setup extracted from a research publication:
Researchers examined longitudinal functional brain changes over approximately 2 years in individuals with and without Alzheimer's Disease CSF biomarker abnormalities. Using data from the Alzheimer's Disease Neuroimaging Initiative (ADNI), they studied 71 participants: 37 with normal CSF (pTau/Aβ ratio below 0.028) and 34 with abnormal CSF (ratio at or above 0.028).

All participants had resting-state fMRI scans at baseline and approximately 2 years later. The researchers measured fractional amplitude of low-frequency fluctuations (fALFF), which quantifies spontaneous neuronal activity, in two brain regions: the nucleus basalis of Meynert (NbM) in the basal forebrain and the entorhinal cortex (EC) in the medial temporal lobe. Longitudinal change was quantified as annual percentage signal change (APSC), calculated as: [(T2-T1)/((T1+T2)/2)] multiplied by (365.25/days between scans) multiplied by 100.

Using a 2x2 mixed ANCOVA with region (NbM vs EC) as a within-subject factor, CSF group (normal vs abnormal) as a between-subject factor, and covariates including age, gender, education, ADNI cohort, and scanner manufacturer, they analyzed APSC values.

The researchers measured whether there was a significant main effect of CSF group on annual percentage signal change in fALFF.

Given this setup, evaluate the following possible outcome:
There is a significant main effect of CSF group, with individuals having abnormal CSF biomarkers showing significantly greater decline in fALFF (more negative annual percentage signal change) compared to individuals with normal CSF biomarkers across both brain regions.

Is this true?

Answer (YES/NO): NO